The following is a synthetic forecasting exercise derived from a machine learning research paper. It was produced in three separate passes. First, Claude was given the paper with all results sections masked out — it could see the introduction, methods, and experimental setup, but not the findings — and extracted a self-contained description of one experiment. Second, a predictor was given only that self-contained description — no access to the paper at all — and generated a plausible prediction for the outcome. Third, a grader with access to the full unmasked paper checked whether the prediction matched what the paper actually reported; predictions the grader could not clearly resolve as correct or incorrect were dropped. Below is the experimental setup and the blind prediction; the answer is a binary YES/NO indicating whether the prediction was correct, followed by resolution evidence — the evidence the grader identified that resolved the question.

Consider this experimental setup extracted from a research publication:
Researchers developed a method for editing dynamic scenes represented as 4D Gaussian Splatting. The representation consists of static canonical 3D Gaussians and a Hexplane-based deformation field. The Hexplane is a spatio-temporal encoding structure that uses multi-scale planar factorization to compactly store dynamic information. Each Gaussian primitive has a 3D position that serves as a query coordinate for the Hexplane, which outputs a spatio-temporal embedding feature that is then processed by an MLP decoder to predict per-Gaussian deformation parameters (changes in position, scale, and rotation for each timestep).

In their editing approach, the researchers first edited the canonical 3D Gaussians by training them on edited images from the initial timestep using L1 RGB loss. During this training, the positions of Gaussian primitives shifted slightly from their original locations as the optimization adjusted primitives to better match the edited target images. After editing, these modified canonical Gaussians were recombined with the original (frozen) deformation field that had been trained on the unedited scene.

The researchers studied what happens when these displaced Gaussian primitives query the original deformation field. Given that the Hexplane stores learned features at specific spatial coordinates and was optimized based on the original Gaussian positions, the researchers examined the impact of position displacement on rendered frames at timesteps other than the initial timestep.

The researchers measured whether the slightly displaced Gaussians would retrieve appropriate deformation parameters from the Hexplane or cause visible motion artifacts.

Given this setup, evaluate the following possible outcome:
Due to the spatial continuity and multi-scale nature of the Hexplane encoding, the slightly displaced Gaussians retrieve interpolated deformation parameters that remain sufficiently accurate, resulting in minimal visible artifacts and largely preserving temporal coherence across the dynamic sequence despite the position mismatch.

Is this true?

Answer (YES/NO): NO